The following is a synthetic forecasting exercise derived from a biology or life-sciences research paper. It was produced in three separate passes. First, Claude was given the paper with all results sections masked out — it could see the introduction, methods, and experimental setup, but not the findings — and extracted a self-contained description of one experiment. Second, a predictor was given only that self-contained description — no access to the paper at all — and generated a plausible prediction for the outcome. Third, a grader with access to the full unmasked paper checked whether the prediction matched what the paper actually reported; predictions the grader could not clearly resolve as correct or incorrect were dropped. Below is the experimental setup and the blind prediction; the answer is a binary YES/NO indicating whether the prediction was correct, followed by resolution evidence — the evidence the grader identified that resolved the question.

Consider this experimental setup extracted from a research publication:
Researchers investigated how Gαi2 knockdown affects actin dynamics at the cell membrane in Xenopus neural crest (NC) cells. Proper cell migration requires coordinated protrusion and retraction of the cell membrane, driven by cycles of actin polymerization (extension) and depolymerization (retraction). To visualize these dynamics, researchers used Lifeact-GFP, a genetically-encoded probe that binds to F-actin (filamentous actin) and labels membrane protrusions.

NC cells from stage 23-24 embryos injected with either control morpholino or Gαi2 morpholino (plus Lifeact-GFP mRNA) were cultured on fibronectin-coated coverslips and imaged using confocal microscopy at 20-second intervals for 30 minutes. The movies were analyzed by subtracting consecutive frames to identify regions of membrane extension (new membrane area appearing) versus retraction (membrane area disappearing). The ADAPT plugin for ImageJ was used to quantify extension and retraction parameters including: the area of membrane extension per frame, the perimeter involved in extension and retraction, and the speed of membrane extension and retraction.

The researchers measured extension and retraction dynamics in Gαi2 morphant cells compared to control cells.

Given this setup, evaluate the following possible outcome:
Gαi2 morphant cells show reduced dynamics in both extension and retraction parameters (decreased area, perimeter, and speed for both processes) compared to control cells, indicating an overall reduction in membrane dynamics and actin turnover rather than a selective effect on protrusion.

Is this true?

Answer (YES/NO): NO